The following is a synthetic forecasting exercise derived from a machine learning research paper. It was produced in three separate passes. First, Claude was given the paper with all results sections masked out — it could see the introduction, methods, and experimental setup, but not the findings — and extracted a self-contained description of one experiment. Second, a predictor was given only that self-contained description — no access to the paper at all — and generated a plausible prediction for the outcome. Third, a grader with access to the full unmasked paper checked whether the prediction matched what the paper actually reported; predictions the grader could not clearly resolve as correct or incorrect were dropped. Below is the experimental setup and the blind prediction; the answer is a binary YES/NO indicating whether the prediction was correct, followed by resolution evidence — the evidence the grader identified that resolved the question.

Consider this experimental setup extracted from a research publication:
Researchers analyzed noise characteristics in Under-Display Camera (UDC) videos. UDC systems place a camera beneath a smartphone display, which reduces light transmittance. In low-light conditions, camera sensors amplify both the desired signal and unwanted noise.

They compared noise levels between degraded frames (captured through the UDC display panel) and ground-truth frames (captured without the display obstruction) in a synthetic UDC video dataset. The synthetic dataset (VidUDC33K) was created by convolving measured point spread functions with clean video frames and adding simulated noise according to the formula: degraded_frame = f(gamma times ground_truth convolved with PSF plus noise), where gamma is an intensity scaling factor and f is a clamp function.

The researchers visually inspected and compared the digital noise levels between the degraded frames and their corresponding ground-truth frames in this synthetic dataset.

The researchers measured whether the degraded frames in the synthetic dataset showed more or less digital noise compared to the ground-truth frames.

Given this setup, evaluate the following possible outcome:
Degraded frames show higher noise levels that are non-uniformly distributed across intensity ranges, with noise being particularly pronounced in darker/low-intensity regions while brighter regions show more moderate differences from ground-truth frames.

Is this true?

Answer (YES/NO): NO